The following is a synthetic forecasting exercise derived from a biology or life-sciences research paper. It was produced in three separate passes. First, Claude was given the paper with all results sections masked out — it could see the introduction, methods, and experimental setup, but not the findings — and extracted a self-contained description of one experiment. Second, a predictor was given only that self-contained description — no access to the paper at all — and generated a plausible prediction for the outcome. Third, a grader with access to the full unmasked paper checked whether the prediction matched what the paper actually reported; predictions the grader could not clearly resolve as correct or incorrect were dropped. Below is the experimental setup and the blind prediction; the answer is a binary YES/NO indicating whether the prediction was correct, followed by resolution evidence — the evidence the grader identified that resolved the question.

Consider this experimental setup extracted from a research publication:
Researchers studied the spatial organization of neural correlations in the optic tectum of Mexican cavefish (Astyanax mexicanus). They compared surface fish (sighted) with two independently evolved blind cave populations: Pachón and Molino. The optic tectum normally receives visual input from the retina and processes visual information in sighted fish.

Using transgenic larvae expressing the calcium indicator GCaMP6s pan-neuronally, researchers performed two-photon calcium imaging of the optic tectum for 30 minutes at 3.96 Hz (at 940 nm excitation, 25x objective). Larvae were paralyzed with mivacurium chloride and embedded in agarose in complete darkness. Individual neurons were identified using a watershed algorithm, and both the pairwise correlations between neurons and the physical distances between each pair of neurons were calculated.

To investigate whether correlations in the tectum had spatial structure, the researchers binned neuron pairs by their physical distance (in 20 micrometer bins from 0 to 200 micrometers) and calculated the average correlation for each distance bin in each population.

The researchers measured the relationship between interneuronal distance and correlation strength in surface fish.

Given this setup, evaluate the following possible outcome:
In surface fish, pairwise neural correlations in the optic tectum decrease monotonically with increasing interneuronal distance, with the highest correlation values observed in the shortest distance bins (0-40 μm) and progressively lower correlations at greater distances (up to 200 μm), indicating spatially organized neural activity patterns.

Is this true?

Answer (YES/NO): YES